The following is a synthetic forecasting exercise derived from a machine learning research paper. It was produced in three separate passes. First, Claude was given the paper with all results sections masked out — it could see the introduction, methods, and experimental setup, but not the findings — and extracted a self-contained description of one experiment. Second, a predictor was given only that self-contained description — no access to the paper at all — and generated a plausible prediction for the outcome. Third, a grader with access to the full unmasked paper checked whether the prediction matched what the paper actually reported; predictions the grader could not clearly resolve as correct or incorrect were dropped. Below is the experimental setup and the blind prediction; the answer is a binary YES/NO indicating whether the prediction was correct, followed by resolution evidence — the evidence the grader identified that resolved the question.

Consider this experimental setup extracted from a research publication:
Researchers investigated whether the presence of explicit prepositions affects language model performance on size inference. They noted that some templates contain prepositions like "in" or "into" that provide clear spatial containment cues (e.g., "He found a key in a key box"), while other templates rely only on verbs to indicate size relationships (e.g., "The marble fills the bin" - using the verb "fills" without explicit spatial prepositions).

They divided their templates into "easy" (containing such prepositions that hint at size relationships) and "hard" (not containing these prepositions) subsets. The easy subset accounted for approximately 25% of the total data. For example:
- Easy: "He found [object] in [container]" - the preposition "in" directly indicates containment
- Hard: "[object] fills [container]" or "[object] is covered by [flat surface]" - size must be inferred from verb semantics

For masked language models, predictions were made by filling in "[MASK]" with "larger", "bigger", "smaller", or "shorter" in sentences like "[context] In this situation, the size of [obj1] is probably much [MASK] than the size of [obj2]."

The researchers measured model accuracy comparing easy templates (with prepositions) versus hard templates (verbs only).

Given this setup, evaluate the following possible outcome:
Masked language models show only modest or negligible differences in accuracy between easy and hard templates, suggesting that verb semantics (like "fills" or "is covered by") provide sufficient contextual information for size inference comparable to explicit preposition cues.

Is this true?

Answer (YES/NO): NO